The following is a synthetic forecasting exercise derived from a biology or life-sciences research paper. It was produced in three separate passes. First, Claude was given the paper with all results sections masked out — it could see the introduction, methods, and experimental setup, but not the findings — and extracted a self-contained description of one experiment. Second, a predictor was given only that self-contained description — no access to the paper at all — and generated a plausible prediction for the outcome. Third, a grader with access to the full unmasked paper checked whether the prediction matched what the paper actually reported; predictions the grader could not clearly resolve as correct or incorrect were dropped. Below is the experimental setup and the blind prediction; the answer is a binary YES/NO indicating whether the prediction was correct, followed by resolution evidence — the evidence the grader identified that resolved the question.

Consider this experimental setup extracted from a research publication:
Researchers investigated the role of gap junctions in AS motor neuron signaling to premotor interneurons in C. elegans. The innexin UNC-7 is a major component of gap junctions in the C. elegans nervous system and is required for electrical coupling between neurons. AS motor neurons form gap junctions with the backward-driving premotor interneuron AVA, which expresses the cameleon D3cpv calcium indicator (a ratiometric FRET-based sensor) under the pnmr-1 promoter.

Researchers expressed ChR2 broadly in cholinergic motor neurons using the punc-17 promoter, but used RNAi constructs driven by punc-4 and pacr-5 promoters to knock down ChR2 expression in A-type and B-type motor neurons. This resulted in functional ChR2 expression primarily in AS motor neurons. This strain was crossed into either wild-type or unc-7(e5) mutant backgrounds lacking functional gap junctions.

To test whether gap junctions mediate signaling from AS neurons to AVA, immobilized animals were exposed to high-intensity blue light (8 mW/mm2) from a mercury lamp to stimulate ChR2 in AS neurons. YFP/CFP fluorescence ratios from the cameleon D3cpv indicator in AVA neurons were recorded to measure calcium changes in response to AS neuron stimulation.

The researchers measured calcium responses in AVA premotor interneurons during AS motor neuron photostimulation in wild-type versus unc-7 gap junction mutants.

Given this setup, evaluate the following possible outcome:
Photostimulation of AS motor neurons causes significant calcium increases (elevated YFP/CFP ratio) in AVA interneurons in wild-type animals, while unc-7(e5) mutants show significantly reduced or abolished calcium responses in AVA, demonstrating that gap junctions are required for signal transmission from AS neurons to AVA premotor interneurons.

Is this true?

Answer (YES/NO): YES